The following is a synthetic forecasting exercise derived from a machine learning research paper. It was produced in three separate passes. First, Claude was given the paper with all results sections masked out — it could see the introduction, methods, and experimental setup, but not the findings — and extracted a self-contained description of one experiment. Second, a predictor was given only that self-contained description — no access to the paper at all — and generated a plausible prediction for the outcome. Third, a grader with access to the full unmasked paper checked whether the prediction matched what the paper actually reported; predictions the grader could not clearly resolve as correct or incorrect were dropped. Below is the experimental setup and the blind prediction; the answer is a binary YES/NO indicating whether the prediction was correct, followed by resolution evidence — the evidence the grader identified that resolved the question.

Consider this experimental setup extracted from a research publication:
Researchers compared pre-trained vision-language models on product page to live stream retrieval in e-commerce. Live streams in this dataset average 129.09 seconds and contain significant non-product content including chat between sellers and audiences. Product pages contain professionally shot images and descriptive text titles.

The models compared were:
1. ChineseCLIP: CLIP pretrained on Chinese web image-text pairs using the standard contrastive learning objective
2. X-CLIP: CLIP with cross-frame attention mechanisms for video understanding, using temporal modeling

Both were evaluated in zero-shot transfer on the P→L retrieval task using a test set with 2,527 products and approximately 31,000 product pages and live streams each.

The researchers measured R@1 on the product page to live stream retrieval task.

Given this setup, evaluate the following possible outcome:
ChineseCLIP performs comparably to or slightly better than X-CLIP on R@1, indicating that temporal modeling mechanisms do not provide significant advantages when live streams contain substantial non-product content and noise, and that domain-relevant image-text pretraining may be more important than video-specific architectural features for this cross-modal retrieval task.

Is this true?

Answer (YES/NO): NO